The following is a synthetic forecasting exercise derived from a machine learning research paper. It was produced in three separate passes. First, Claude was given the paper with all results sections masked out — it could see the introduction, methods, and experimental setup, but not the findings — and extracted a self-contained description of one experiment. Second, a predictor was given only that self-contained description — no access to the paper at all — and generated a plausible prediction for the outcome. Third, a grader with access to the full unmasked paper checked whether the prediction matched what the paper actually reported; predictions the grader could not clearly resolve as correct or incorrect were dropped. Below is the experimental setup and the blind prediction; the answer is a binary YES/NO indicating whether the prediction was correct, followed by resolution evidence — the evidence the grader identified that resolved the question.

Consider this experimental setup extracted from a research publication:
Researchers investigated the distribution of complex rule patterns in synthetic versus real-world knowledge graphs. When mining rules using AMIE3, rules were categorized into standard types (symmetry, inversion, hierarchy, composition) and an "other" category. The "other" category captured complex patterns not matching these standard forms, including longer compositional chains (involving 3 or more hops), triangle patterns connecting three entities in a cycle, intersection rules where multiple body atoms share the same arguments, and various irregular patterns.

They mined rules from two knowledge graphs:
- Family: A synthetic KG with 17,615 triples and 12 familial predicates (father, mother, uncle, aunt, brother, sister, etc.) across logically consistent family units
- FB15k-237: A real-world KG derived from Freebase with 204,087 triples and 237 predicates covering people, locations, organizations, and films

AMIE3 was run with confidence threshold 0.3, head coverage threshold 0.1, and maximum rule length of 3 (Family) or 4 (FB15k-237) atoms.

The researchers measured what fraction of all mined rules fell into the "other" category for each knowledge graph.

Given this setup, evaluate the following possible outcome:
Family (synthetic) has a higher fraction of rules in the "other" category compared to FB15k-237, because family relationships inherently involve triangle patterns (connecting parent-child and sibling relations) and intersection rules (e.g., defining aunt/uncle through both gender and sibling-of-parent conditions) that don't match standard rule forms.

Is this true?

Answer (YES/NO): YES